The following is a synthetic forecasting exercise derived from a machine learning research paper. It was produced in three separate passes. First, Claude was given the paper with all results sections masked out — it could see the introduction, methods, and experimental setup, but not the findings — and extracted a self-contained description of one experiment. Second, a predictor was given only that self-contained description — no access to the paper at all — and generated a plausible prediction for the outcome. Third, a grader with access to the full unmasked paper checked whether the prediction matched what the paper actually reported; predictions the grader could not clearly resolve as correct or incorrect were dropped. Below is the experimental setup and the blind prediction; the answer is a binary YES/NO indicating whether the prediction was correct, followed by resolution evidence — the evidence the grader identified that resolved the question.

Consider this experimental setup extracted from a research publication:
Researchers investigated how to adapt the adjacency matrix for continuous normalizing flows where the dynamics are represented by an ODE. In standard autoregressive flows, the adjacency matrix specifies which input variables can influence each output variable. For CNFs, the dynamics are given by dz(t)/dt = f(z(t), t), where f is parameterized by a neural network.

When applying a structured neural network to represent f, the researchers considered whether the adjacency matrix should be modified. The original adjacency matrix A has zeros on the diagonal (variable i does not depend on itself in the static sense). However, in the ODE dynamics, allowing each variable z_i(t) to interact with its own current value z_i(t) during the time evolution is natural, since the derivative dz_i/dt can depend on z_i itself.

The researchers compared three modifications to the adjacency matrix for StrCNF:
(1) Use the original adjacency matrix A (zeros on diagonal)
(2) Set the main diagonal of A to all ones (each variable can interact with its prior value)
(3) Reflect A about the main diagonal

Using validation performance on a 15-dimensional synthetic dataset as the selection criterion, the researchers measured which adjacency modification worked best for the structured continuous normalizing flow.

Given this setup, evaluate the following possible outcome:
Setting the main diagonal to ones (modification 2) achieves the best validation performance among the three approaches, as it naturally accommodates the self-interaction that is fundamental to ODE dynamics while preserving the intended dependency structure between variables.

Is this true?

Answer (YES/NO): YES